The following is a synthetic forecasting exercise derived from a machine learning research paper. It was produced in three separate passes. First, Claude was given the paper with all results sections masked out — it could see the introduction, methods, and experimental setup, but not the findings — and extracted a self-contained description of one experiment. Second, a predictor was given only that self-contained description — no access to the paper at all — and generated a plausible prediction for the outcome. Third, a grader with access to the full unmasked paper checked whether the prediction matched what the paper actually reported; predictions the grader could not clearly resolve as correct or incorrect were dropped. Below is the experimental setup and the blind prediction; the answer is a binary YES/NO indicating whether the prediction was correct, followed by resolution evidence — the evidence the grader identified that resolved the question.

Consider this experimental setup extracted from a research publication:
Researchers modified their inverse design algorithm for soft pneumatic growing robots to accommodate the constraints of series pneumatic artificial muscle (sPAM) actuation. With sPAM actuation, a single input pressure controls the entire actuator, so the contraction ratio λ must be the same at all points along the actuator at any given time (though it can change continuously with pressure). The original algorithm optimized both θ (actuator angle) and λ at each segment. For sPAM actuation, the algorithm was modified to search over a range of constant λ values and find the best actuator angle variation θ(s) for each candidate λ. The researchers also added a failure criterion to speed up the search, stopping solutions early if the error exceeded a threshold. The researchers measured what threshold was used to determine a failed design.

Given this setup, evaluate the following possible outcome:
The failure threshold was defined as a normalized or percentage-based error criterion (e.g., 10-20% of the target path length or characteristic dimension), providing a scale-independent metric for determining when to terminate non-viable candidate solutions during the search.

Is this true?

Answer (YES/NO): NO